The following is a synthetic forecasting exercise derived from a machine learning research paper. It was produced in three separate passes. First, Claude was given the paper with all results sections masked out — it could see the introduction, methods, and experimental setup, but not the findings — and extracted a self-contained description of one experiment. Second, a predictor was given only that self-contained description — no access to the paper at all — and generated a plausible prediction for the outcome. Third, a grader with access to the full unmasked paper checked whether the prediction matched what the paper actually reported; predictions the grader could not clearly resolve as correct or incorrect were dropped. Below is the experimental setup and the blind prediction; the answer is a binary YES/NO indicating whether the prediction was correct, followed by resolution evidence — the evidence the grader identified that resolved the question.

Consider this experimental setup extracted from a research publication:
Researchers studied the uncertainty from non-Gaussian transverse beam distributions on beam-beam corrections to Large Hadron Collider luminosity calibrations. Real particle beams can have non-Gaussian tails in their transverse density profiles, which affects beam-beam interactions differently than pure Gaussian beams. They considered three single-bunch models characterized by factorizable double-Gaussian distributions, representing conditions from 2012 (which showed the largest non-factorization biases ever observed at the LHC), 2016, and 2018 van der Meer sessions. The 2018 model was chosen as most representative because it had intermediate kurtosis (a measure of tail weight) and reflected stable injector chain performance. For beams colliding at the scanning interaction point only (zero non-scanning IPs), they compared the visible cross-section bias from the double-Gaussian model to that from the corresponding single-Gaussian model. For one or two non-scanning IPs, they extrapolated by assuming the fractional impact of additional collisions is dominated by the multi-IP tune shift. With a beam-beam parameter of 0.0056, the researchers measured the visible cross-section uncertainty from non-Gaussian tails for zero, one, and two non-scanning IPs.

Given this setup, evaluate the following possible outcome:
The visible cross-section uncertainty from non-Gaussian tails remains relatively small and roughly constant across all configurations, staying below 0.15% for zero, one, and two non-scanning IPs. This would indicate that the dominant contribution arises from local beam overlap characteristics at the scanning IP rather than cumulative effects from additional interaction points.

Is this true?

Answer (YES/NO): NO